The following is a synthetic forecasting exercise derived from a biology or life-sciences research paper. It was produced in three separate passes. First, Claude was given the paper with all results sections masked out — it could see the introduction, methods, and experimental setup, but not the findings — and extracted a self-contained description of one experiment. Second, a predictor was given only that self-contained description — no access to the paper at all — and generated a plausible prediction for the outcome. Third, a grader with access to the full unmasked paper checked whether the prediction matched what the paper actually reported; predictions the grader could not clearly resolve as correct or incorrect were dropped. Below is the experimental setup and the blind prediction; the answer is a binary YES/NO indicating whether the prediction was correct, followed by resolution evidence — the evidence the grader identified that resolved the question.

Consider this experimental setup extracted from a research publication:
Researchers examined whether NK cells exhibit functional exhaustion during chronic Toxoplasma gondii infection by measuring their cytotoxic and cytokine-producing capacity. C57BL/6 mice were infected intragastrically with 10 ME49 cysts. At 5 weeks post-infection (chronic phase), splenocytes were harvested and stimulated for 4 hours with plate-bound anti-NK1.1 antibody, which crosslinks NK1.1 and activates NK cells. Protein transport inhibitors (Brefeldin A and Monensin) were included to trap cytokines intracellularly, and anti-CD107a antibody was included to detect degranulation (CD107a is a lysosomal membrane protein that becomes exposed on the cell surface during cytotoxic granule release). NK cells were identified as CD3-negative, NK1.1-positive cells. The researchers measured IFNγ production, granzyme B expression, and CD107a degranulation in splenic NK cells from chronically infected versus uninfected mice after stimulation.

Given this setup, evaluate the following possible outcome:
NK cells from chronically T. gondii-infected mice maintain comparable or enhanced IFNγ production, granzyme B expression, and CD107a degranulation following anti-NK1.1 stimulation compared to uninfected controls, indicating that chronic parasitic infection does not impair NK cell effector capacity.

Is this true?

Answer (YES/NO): NO